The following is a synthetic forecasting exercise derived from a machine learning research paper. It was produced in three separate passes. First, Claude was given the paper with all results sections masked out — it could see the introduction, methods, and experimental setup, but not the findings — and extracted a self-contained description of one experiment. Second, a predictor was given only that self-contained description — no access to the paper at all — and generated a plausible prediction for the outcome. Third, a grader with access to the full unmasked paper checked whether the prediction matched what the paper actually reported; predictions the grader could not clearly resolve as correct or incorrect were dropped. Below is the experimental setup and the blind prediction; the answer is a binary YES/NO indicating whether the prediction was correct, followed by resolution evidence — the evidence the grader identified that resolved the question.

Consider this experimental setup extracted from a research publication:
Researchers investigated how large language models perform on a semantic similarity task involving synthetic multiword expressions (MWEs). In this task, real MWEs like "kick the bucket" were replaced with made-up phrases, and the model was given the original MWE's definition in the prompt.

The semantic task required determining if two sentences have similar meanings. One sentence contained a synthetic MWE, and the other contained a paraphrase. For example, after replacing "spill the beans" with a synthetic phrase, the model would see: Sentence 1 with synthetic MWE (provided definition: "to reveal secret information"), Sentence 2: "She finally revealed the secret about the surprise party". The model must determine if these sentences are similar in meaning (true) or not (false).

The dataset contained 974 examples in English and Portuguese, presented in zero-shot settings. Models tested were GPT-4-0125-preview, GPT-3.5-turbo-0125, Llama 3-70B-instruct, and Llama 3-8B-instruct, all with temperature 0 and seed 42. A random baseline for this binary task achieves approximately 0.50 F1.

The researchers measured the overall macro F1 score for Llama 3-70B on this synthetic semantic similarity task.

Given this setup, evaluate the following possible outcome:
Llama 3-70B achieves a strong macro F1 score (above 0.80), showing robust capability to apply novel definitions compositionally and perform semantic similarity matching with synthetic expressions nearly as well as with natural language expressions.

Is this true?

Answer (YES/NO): NO